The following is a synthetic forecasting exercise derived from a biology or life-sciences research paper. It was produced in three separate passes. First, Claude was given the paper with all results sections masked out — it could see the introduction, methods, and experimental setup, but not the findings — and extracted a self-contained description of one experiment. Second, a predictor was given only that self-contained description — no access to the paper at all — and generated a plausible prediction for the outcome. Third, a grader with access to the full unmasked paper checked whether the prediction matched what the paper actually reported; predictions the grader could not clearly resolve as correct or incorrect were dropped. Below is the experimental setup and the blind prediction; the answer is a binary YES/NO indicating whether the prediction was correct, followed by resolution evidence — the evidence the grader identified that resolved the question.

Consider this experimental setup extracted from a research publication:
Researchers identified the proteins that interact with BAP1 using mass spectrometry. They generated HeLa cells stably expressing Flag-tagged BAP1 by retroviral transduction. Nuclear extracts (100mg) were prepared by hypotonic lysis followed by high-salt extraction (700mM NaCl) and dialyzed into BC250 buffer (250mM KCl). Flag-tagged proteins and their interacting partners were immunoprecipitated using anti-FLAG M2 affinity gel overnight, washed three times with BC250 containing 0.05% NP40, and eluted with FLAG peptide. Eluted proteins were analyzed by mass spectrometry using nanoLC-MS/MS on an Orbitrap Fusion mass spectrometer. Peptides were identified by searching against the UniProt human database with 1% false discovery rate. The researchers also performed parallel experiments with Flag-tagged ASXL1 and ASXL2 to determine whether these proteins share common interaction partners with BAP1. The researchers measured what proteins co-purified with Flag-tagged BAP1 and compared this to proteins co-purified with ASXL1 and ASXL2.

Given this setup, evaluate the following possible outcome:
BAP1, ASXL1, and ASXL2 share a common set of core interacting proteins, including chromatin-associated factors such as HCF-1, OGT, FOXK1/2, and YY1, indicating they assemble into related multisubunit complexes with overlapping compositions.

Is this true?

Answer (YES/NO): NO